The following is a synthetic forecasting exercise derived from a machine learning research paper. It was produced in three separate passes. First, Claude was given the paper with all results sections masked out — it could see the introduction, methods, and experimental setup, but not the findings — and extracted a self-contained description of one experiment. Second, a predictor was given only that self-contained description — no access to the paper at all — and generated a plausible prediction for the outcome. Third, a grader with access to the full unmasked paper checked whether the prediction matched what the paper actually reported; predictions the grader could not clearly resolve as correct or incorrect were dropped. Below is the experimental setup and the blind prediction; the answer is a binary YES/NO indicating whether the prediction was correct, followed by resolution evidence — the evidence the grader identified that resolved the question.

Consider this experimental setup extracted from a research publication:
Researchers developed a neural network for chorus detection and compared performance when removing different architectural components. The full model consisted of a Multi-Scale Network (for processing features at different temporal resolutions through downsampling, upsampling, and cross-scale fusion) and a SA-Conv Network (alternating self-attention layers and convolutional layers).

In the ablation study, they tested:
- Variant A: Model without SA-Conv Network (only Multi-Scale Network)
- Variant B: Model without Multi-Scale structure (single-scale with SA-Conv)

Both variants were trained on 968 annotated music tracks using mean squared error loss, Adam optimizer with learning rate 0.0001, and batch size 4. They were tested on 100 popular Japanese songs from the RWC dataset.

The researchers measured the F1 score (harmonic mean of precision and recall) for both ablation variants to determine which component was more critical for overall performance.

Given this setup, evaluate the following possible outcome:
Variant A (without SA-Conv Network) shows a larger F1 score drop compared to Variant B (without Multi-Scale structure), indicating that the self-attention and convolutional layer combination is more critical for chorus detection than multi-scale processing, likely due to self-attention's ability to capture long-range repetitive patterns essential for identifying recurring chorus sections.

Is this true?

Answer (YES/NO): YES